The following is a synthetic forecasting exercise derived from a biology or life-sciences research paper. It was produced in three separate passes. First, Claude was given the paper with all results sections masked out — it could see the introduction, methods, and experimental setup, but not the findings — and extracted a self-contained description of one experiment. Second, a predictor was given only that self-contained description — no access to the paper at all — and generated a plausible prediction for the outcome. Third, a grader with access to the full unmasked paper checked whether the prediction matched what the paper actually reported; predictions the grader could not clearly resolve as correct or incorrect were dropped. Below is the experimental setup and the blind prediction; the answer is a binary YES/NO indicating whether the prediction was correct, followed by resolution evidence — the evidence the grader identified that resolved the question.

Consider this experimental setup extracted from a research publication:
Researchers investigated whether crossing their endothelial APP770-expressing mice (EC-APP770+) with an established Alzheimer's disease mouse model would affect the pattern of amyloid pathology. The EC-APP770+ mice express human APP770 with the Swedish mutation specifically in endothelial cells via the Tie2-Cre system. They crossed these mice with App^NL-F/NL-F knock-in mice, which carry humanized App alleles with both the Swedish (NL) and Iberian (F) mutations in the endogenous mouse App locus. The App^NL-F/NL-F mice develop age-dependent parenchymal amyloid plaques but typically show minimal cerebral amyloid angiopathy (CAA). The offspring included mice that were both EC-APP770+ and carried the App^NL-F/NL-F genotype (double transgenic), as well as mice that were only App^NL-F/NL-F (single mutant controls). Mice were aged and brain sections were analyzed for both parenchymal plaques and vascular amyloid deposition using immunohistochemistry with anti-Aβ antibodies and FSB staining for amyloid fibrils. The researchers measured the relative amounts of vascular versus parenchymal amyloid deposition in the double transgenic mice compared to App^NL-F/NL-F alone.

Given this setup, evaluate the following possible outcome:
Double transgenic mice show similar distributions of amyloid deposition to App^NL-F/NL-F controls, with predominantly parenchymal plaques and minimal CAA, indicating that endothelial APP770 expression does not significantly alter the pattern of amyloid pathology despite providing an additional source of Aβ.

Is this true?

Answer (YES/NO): NO